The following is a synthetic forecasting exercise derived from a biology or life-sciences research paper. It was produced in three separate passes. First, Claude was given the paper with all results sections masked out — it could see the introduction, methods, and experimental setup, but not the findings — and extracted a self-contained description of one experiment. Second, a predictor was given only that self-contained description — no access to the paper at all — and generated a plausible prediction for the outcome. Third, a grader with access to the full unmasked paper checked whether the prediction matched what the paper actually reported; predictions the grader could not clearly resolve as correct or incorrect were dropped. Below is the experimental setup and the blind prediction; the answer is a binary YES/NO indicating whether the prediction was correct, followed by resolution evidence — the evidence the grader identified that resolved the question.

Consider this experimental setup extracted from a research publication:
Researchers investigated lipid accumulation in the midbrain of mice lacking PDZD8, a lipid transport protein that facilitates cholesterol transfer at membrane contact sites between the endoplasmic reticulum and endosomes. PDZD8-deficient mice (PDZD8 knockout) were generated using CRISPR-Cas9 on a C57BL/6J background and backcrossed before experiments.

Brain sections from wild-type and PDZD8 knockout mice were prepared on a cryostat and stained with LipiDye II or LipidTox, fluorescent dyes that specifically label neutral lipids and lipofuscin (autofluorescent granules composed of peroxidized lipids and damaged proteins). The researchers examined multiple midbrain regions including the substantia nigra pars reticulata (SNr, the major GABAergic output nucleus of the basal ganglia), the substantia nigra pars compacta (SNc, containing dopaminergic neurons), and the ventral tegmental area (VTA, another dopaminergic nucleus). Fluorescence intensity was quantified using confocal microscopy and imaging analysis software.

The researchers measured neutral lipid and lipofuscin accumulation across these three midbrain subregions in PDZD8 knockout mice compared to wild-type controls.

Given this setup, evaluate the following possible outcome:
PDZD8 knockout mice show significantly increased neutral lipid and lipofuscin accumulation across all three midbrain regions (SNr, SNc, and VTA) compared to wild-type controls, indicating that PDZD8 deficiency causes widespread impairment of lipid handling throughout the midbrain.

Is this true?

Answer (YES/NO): NO